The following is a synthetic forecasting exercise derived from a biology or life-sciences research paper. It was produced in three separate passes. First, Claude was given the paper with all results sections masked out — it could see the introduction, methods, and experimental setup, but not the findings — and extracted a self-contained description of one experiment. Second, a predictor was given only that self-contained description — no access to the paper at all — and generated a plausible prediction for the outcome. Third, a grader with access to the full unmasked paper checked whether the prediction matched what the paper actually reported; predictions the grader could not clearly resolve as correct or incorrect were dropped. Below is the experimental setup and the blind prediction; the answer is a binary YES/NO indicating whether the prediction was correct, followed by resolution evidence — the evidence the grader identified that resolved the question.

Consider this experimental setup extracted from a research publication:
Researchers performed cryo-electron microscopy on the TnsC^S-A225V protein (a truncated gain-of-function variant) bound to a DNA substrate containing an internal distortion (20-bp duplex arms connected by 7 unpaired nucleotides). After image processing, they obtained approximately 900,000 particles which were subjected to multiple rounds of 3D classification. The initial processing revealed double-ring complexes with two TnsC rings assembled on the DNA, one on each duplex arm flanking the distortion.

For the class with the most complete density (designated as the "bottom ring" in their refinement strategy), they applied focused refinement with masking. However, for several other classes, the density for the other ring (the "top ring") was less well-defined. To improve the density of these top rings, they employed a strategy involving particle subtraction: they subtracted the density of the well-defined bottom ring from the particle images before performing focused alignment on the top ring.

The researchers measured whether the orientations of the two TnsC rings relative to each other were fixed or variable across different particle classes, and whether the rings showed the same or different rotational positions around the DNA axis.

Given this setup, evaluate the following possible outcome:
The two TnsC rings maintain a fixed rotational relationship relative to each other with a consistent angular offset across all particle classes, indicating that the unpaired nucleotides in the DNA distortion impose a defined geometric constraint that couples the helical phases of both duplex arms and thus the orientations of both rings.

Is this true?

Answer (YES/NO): NO